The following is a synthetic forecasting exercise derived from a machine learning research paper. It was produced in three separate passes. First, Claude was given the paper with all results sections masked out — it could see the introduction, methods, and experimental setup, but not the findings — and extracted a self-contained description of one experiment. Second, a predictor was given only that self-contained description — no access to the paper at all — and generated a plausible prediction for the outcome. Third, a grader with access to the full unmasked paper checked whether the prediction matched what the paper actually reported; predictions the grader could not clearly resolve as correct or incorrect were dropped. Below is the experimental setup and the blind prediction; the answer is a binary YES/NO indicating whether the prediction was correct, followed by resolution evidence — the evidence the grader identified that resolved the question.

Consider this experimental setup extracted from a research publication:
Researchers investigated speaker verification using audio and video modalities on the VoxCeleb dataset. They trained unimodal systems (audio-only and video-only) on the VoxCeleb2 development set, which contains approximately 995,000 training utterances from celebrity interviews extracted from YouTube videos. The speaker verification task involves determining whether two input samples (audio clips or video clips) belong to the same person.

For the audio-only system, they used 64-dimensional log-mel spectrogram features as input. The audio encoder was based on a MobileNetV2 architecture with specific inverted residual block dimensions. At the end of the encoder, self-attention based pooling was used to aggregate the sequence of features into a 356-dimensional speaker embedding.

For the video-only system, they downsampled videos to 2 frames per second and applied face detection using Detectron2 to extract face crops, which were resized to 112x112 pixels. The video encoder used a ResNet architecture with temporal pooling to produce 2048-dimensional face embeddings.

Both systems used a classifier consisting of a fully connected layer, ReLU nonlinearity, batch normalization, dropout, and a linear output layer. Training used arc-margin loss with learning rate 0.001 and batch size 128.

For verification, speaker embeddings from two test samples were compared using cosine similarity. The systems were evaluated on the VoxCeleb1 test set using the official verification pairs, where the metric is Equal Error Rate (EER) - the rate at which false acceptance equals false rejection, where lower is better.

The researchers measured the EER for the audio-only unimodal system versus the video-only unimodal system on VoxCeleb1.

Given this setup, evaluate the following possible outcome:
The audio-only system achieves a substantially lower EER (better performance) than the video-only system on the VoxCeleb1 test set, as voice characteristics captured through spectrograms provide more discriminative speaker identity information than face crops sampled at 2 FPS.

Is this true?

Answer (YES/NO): YES